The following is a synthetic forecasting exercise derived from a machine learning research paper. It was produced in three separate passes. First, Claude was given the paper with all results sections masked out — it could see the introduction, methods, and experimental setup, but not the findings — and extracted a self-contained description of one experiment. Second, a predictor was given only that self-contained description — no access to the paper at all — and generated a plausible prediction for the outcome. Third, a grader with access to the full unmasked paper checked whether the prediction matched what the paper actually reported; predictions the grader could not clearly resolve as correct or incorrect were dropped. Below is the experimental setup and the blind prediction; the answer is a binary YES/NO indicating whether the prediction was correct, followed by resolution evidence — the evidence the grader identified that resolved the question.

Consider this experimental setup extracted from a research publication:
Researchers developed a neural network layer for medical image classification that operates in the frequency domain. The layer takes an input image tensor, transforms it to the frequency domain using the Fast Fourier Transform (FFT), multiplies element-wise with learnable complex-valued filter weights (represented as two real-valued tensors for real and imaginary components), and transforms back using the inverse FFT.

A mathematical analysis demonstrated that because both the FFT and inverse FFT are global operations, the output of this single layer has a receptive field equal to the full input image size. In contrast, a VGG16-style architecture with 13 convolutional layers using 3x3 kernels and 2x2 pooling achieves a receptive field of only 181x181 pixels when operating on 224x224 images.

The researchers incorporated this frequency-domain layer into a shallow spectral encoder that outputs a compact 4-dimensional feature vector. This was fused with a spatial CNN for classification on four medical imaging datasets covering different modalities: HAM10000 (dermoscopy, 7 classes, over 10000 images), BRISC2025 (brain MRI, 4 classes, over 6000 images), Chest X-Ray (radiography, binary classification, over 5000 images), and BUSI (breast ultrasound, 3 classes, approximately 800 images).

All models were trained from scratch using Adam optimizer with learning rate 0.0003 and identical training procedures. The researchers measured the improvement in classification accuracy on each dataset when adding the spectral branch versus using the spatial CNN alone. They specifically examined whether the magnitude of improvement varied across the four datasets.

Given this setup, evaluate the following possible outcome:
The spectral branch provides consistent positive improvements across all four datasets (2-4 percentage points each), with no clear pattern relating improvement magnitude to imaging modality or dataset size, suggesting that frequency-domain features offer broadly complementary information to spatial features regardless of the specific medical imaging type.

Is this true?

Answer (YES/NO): NO